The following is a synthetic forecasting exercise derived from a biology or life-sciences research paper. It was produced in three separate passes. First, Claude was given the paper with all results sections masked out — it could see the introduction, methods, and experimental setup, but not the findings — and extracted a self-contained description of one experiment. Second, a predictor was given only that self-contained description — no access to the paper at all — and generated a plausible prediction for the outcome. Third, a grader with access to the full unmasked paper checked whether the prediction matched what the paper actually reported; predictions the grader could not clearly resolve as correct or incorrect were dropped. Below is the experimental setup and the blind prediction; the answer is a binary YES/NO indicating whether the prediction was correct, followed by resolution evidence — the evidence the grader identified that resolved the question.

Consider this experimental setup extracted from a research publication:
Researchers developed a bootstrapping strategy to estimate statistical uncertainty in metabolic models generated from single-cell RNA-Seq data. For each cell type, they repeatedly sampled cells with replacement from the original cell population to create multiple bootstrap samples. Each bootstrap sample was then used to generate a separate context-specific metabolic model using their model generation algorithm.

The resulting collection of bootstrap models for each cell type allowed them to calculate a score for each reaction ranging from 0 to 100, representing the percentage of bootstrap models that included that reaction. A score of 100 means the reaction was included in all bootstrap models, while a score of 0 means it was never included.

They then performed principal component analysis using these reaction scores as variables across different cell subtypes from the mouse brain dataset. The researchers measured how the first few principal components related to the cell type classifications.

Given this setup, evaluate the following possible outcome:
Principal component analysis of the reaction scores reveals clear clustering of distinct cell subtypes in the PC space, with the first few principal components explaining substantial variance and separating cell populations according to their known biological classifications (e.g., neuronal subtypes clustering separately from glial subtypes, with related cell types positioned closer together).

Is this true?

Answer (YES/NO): YES